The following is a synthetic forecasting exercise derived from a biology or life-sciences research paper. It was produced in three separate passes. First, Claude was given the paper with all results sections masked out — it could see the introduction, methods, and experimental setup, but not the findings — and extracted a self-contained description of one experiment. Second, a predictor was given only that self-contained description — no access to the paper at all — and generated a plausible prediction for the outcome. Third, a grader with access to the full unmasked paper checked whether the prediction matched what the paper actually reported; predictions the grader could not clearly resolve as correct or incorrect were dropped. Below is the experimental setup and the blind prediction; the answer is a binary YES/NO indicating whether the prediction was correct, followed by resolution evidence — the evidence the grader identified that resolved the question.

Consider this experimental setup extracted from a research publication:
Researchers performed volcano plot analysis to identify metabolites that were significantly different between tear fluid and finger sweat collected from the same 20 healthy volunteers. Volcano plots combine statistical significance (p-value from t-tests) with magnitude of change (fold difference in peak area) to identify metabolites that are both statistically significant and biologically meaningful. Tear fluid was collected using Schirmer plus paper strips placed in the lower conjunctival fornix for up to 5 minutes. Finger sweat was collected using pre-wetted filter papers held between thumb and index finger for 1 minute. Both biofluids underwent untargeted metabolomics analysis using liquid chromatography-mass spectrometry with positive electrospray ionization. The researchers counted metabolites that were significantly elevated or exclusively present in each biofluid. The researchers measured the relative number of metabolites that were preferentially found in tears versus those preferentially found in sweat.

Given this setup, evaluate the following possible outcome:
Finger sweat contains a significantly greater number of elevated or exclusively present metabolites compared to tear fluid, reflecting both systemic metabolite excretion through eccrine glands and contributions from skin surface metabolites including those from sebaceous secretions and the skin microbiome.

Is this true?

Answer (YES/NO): YES